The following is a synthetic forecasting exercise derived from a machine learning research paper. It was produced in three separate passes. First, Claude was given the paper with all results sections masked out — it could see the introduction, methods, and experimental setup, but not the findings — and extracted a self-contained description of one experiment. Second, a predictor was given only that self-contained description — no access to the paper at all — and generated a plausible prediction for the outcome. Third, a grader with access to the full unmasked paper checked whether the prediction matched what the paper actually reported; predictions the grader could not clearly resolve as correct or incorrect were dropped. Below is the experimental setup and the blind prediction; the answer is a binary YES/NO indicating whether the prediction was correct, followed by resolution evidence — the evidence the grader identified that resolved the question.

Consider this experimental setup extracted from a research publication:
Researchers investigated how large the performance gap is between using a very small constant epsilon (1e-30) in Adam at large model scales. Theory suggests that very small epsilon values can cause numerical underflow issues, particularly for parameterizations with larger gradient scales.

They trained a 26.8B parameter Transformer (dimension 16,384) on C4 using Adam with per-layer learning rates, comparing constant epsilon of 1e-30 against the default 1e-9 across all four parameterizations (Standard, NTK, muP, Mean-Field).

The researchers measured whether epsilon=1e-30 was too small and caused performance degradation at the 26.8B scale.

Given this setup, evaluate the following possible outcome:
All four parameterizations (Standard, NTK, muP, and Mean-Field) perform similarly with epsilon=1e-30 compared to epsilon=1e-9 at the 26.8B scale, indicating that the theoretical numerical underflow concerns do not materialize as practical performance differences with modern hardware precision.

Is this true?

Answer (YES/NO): NO